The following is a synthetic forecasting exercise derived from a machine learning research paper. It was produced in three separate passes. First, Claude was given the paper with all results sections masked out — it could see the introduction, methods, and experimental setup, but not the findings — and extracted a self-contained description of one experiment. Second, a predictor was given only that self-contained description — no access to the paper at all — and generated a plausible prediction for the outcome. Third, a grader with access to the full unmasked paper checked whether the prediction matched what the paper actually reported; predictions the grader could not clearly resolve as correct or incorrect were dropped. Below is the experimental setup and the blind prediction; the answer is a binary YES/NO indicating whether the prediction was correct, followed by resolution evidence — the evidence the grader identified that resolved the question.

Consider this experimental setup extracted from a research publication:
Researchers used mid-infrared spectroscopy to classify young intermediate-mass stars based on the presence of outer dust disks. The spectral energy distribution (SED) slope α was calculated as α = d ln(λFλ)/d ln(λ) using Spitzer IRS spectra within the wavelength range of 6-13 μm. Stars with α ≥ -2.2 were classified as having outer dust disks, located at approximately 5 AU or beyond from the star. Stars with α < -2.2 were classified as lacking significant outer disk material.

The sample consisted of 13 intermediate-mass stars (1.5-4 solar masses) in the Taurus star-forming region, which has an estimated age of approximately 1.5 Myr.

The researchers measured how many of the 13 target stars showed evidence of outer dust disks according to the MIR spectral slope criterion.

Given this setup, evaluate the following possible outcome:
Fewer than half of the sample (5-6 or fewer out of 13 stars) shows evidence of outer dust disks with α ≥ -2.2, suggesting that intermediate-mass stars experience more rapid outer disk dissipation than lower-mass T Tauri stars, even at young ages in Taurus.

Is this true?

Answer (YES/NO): NO